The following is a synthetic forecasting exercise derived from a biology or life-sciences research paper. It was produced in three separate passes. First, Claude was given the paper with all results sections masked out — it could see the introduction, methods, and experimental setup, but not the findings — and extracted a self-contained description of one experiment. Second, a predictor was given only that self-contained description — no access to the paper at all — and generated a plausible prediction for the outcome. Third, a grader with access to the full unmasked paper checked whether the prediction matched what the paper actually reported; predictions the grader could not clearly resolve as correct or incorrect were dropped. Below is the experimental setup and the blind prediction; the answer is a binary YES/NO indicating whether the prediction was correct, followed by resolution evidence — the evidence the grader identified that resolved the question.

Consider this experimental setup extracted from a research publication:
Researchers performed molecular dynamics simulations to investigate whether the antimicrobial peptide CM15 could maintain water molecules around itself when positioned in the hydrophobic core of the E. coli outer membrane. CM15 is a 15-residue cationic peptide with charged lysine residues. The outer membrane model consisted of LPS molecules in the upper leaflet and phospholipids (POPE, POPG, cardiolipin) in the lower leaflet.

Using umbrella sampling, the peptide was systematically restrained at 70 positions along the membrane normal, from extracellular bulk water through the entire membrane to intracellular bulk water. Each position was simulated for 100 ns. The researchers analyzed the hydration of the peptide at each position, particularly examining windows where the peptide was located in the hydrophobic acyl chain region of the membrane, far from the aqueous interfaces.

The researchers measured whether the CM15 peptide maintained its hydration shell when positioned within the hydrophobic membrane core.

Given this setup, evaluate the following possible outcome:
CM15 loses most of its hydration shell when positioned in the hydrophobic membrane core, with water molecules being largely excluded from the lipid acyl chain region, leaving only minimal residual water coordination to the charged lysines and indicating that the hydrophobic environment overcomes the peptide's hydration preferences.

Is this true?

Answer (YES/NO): NO